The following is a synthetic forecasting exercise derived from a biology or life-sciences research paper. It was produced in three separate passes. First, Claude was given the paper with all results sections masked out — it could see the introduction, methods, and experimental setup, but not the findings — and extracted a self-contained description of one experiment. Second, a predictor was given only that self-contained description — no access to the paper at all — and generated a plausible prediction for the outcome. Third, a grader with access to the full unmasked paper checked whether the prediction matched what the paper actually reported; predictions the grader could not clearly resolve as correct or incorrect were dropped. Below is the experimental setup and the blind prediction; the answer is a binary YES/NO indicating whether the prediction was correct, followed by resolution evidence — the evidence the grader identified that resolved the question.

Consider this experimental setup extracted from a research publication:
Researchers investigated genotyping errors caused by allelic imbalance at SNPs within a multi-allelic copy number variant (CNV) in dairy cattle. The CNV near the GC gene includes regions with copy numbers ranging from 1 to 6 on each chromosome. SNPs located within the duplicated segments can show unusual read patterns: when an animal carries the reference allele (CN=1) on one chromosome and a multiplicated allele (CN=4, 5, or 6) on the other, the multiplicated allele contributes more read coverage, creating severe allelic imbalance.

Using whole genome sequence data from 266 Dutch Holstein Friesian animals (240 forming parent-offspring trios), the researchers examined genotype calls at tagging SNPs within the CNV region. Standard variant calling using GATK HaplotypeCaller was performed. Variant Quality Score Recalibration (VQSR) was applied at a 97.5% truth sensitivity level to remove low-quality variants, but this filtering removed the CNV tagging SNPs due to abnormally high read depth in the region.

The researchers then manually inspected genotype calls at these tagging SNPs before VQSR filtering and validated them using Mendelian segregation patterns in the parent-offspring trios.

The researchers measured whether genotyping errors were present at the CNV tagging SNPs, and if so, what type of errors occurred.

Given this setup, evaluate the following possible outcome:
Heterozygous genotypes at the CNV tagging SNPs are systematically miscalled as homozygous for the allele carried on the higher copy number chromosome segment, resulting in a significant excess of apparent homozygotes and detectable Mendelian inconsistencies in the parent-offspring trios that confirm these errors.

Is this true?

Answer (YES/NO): NO